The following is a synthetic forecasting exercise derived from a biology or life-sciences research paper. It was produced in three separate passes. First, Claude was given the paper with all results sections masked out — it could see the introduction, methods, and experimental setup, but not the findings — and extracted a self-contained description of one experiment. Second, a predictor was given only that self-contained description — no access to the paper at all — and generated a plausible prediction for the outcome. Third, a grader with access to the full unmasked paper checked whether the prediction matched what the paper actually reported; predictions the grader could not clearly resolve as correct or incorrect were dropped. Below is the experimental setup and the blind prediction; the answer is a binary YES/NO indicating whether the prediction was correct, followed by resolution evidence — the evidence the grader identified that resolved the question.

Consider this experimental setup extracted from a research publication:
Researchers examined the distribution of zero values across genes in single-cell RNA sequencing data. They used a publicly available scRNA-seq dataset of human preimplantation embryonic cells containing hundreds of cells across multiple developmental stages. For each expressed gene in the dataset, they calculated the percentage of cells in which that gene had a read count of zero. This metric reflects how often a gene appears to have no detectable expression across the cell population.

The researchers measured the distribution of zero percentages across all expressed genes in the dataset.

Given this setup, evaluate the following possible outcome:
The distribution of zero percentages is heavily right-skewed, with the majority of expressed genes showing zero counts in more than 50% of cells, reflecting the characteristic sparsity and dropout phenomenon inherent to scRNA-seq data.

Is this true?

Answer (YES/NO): NO